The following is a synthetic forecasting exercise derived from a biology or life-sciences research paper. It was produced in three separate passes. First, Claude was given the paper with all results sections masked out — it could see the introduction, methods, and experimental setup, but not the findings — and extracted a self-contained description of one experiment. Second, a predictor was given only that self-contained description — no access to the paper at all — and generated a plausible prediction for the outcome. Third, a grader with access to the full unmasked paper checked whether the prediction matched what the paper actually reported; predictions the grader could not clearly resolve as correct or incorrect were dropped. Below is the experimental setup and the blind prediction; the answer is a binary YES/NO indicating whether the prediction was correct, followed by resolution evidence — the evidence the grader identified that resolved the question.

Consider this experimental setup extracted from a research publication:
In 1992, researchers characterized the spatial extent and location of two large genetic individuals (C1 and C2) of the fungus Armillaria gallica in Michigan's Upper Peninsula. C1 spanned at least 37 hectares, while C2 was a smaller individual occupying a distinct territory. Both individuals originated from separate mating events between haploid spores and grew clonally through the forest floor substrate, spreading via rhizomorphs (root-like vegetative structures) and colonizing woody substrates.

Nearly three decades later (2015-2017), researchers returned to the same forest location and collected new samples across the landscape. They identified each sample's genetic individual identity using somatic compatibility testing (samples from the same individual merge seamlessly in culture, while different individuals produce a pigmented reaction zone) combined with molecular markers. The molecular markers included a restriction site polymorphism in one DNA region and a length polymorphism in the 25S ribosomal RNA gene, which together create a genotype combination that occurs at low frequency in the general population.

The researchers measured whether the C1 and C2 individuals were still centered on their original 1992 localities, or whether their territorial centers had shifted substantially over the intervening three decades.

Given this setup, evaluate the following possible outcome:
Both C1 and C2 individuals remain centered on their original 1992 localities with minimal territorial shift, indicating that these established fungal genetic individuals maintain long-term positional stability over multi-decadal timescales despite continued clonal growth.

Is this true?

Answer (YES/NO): YES